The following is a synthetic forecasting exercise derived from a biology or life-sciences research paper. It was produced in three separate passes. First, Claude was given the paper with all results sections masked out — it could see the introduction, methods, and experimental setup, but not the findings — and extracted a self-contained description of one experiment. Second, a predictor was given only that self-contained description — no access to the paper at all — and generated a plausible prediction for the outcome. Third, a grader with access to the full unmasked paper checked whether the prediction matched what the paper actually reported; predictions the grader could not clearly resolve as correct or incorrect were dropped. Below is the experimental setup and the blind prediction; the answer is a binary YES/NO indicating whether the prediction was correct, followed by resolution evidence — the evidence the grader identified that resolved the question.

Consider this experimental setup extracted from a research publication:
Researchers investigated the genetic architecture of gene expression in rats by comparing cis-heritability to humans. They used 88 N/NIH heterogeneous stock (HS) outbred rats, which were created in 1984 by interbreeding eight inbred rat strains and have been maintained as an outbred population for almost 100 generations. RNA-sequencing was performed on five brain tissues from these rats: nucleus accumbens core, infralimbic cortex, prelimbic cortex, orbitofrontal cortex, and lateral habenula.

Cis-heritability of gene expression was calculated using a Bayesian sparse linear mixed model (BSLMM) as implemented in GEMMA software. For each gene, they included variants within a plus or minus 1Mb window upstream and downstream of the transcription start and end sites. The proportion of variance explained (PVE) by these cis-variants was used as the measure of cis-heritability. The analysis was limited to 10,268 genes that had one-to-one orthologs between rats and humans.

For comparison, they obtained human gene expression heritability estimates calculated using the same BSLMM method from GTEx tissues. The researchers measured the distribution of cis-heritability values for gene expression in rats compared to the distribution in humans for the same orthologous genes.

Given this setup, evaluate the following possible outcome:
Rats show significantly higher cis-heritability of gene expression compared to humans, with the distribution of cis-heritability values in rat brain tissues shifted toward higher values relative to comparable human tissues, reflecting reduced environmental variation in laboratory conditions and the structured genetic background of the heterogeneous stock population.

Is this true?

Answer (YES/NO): NO